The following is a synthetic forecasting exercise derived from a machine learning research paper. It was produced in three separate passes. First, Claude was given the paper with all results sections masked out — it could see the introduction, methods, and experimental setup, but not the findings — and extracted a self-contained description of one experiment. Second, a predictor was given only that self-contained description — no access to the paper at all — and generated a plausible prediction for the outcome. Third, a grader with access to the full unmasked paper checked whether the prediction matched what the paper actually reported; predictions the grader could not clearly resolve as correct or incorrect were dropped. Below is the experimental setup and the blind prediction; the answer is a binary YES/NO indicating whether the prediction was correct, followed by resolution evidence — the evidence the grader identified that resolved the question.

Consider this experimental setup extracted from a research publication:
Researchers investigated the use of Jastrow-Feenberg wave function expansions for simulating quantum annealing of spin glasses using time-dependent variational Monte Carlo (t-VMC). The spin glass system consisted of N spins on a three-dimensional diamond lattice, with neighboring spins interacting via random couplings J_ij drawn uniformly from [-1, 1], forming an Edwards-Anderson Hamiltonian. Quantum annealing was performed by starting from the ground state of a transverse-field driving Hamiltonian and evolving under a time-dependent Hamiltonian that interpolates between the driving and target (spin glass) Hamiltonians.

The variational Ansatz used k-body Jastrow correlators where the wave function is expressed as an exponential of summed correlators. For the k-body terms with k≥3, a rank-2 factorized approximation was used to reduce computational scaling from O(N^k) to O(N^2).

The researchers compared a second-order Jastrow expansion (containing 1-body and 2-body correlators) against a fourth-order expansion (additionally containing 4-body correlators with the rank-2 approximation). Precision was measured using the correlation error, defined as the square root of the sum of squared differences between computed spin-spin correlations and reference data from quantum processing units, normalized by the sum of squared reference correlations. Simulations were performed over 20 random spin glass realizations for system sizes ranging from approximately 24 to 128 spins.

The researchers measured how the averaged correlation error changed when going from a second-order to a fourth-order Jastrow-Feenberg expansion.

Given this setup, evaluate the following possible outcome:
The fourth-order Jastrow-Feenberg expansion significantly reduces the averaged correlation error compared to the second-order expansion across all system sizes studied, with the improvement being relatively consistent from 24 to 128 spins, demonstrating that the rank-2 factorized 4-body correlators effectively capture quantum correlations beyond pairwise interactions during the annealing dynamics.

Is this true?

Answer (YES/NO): YES